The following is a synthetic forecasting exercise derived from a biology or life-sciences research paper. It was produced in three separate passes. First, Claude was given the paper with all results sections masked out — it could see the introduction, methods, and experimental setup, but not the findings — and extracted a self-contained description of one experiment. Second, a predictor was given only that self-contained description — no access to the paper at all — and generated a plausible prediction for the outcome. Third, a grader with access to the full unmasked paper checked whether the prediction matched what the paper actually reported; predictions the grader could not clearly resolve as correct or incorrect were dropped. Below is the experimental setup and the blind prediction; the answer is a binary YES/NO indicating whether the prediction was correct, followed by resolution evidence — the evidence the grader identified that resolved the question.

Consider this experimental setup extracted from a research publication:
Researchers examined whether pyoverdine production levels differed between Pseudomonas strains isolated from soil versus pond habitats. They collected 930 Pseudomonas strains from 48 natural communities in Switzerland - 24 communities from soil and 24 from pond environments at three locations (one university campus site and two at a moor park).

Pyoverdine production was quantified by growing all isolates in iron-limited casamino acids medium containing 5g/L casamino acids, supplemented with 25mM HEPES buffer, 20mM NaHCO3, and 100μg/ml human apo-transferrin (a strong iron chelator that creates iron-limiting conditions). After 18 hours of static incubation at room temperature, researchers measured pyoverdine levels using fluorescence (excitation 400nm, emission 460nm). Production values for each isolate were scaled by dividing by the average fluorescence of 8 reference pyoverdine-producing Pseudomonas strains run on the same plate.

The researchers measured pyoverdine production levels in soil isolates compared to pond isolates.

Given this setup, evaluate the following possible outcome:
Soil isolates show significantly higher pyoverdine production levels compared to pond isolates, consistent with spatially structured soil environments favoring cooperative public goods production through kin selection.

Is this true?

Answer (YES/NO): NO